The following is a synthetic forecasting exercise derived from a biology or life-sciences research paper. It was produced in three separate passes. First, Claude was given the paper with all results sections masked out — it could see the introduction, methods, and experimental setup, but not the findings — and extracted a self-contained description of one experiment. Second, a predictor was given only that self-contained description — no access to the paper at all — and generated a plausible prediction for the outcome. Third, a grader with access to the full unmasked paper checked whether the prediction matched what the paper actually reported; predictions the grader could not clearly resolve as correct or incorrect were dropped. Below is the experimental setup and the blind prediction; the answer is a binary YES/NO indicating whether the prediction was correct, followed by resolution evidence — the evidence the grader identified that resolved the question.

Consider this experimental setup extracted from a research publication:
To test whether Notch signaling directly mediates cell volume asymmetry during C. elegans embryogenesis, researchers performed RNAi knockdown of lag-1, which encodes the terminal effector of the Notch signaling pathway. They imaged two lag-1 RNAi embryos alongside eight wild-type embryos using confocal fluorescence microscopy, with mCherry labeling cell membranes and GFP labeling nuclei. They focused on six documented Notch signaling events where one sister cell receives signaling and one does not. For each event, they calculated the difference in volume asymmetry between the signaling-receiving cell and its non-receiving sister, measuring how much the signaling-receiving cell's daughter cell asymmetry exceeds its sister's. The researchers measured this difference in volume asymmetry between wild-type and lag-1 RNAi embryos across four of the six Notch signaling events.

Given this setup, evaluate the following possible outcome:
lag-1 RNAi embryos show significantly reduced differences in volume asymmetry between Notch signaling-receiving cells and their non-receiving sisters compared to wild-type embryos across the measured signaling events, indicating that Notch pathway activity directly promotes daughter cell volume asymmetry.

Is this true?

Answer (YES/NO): YES